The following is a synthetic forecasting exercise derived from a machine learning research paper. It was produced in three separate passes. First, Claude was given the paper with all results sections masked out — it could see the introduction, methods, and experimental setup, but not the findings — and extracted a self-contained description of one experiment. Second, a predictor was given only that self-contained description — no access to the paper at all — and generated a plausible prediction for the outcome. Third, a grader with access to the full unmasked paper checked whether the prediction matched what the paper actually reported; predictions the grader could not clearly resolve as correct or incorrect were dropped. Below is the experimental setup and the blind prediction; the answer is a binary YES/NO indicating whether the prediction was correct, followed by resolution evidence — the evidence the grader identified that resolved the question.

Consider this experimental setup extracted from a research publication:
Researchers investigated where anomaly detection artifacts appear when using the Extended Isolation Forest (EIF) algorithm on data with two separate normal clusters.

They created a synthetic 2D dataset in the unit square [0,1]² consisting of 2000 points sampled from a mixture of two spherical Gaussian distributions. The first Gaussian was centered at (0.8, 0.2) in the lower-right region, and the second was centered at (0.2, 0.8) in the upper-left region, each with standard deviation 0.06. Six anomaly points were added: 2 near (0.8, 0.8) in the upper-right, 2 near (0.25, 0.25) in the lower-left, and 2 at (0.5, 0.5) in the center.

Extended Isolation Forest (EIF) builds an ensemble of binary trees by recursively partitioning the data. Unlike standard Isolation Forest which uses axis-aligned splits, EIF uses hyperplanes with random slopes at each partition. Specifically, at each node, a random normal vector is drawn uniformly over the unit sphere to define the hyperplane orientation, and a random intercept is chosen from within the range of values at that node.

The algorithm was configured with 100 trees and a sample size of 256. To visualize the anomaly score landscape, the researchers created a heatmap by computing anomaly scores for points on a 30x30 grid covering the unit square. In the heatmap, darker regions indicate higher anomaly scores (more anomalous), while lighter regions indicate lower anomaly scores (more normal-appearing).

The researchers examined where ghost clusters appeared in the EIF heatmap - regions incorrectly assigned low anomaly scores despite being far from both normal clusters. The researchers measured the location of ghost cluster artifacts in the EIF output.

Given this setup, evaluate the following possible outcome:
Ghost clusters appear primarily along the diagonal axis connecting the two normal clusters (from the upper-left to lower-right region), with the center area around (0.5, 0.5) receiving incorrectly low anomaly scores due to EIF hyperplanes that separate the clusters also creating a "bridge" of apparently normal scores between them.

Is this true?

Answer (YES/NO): YES